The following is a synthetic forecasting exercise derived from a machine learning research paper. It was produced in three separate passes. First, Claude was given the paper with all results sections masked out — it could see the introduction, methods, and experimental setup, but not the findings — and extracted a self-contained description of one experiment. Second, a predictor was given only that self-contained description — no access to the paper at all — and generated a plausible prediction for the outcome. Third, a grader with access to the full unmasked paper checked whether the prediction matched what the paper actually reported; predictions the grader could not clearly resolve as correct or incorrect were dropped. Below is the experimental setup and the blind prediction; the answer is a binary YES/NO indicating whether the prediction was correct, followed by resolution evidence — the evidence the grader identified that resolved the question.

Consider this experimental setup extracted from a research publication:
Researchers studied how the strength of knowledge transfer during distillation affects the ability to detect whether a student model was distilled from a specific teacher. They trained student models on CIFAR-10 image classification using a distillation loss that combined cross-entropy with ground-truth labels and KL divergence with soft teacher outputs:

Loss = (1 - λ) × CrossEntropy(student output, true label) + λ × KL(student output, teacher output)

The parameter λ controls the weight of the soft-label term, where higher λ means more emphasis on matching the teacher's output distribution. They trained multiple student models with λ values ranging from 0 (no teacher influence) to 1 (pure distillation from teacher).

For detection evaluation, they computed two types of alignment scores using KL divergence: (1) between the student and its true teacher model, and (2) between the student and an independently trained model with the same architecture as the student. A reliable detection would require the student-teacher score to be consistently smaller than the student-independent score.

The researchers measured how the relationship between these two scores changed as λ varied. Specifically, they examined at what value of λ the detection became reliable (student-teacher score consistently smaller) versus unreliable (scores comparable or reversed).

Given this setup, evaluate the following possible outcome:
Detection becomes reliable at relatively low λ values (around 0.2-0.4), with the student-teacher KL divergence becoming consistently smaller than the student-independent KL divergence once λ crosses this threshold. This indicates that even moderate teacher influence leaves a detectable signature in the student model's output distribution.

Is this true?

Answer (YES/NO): NO